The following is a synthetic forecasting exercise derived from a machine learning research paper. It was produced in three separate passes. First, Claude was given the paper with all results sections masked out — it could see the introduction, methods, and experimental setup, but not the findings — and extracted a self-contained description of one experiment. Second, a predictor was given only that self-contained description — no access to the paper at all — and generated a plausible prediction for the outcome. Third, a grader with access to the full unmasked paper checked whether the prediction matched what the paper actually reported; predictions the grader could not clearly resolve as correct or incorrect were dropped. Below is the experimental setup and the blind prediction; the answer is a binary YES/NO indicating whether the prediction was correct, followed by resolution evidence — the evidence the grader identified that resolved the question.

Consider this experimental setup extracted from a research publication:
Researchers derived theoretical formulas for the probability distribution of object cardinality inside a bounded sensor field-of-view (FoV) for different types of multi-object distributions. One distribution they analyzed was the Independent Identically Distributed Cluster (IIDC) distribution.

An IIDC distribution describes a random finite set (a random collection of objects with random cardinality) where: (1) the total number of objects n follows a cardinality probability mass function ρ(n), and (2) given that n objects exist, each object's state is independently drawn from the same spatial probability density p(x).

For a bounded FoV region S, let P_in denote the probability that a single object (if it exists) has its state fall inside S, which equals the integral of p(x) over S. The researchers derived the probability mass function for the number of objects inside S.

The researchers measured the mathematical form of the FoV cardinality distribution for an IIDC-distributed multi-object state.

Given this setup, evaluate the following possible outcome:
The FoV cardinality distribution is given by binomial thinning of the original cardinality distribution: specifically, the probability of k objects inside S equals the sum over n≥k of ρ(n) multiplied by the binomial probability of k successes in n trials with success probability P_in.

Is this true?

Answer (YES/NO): YES